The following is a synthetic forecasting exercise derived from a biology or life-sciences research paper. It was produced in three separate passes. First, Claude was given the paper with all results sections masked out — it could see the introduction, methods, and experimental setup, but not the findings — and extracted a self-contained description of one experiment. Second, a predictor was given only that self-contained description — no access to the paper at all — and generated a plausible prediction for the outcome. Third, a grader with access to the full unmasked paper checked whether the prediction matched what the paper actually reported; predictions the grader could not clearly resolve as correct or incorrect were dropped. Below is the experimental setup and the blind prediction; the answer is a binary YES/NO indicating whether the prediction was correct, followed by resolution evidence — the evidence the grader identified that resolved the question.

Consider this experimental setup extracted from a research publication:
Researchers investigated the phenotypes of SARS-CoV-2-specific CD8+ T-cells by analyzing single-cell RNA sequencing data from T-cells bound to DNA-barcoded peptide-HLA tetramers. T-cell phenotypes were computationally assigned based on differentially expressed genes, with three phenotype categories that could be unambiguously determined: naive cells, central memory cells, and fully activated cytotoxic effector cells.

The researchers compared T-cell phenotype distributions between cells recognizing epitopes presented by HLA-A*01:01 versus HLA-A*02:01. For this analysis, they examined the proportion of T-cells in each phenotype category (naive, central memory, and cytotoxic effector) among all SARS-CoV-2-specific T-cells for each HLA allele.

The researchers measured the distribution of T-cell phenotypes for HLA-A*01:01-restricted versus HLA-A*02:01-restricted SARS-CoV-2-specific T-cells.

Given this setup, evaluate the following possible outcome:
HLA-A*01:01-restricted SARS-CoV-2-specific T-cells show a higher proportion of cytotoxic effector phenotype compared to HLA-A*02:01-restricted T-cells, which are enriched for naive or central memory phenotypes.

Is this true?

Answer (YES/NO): NO